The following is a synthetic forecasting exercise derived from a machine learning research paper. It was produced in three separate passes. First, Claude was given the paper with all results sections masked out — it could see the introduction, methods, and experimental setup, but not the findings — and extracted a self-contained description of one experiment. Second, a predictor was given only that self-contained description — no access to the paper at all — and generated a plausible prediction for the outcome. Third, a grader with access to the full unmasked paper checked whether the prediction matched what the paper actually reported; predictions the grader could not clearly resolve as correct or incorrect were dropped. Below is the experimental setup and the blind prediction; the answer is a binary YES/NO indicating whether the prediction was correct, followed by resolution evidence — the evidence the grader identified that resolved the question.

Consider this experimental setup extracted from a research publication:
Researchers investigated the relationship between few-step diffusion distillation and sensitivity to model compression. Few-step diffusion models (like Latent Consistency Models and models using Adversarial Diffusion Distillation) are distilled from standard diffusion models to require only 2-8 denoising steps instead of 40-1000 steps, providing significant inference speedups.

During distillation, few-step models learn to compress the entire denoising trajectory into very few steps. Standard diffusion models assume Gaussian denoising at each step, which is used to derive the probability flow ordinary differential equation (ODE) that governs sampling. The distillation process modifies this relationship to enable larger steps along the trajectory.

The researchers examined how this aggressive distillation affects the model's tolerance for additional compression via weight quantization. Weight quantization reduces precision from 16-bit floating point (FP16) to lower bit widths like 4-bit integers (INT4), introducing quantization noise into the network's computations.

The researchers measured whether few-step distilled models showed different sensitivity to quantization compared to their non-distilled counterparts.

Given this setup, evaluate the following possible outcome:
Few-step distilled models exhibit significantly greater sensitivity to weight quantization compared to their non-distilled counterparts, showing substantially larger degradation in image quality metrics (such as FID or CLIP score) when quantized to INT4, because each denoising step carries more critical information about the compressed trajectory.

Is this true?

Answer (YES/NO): NO